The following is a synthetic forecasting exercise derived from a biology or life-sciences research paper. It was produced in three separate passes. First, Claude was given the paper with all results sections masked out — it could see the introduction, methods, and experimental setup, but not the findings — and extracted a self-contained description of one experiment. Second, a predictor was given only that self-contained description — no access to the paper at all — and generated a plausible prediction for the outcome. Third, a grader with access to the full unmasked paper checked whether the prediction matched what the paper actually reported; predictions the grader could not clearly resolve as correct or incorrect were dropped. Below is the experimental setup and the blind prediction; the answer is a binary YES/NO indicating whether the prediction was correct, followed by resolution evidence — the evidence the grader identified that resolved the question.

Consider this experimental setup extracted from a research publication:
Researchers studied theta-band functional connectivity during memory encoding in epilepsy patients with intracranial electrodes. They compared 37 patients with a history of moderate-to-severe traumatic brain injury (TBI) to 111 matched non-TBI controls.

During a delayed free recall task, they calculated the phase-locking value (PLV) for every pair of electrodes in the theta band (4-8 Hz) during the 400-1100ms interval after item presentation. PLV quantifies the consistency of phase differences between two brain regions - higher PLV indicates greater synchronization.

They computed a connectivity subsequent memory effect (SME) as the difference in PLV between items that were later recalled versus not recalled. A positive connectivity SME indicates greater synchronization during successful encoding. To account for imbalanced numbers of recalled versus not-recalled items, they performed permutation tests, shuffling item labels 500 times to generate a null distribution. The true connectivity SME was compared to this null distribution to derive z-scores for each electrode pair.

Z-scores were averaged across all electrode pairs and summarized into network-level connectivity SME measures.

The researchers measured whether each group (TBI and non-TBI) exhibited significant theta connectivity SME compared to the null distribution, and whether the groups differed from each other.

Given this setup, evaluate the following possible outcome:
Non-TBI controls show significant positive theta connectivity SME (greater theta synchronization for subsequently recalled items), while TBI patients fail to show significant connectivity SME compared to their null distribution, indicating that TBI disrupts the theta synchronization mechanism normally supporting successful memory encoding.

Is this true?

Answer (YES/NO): NO